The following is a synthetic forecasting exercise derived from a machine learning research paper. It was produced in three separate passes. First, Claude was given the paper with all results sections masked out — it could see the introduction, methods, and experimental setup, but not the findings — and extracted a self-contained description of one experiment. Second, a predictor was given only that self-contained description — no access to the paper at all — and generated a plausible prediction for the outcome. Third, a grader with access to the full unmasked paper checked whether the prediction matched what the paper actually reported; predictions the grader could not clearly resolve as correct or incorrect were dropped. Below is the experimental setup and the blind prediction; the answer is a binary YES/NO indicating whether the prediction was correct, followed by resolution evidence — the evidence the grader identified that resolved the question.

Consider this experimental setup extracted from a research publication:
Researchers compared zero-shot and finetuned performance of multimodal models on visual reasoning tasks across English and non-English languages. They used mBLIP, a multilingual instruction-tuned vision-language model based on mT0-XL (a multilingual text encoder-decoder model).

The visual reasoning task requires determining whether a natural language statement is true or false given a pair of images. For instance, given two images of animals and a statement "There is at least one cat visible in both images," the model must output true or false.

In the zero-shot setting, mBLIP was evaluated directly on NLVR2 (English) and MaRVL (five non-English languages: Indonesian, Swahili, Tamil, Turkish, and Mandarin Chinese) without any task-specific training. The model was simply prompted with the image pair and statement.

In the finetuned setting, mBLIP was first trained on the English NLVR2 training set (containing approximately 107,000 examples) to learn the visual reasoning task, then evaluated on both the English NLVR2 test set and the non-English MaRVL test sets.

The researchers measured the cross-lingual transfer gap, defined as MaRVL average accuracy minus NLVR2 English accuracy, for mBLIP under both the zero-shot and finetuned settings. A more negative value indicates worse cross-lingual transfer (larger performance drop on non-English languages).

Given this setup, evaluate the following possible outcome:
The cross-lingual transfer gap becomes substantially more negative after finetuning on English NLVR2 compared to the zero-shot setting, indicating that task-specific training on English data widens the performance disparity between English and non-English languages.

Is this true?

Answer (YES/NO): YES